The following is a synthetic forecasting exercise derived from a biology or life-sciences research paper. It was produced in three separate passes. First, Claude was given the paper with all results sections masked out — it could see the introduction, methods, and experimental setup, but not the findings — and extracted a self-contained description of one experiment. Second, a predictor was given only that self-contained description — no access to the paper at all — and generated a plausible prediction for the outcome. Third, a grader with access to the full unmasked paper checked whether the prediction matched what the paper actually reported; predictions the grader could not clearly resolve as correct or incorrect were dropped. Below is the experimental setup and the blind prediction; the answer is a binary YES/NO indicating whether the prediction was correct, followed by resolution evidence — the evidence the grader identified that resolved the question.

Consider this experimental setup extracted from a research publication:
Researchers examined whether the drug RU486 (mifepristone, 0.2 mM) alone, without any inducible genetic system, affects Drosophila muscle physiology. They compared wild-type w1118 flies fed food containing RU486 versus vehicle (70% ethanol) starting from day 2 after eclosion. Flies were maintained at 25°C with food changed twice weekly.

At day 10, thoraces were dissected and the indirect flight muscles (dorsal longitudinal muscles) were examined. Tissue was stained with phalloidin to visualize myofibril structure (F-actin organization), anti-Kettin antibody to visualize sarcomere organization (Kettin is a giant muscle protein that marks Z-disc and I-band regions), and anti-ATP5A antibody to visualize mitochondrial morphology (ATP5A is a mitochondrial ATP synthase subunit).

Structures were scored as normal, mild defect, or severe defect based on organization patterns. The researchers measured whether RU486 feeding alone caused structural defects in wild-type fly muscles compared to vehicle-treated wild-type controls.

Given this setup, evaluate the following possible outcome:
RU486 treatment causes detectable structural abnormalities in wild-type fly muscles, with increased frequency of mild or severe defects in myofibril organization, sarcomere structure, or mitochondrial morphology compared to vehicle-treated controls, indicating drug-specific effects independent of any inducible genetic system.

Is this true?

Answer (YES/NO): NO